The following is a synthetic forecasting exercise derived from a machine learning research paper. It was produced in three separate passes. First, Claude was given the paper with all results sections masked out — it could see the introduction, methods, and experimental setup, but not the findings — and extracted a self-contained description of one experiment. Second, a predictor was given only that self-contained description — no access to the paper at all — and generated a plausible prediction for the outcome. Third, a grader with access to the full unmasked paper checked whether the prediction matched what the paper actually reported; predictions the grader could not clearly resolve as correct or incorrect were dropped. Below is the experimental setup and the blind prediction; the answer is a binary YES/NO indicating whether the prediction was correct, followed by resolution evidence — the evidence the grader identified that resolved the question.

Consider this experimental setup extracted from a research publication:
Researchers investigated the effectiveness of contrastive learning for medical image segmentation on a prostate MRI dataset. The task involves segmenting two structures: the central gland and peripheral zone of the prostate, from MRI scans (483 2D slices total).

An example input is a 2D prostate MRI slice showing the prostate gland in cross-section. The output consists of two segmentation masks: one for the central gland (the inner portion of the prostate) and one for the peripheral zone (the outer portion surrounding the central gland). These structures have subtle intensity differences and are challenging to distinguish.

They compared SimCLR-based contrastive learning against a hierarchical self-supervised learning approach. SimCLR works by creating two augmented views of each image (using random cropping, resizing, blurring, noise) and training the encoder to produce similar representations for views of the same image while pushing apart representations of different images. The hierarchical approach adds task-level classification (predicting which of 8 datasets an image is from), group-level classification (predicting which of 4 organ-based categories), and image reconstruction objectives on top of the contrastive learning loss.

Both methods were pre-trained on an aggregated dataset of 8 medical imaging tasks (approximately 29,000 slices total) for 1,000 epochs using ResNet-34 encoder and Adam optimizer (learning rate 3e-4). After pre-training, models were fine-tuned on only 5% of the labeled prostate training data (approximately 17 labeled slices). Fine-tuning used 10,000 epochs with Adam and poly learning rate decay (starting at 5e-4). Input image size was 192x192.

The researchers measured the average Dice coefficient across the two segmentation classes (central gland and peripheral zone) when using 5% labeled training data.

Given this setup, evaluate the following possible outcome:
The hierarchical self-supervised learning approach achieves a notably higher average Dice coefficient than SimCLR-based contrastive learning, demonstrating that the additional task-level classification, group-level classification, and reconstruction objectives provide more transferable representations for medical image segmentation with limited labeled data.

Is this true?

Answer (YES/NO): NO